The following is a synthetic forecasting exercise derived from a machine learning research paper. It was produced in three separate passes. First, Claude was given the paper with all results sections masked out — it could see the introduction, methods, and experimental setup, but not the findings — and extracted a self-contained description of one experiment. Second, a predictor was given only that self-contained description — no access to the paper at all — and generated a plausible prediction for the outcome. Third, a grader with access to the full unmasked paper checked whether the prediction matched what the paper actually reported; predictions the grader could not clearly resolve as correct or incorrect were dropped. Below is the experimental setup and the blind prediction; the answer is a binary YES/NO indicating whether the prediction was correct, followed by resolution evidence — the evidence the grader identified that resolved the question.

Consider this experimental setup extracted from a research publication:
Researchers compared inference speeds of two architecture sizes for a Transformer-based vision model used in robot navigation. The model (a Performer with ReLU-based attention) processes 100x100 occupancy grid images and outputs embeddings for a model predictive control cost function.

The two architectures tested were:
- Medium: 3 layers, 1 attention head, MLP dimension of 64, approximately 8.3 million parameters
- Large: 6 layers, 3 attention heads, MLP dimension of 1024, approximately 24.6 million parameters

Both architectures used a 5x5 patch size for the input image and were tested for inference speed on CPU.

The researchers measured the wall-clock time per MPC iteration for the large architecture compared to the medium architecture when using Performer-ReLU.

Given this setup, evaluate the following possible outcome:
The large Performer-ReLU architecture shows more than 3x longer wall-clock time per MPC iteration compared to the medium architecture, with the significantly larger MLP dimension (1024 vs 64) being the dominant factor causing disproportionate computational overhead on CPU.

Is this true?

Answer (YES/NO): NO